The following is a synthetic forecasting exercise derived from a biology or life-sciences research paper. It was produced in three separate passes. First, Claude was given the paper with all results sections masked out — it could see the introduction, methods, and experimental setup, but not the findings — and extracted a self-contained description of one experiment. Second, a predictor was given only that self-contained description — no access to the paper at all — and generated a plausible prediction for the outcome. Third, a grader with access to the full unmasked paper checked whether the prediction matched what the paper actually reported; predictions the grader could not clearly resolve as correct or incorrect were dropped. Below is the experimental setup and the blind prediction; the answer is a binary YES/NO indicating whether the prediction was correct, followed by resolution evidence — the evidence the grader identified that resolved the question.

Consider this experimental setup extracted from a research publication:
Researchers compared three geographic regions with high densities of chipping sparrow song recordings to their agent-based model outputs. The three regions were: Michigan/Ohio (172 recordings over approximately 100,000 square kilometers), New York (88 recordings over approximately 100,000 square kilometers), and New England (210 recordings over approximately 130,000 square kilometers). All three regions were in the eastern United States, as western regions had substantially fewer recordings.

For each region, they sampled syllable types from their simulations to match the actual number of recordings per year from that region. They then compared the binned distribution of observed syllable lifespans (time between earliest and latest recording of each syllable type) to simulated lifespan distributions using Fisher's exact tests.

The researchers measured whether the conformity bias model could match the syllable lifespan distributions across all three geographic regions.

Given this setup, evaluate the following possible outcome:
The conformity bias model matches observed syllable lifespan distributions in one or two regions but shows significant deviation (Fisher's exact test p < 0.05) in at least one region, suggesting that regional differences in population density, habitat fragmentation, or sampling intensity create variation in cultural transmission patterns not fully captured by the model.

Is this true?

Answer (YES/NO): NO